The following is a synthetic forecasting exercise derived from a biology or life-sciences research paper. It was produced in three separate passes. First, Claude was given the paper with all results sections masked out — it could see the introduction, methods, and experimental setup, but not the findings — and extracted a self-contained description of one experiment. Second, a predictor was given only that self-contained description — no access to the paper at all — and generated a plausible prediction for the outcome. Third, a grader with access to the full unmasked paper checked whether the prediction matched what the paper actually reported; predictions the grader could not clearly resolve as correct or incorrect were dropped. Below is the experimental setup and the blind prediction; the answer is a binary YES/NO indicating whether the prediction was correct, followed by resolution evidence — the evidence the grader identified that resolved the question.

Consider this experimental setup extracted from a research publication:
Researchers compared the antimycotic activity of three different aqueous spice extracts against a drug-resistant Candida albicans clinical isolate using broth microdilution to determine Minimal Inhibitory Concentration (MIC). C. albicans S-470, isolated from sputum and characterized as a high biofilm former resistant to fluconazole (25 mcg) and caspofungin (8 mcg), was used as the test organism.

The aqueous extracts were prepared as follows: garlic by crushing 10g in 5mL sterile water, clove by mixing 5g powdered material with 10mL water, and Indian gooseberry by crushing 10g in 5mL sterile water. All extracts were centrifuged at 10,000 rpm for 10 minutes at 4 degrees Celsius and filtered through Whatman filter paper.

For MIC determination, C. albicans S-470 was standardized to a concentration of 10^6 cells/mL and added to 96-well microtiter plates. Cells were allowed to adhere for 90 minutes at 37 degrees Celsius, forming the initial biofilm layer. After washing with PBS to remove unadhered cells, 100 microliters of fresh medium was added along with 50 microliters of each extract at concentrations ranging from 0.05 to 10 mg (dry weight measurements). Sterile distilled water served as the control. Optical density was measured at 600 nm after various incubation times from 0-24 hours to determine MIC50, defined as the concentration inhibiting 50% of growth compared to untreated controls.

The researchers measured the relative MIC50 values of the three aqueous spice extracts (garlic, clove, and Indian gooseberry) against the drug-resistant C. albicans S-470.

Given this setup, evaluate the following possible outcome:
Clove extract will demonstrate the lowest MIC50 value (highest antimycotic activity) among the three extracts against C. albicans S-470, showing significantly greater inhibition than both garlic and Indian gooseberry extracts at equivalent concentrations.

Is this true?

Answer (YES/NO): YES